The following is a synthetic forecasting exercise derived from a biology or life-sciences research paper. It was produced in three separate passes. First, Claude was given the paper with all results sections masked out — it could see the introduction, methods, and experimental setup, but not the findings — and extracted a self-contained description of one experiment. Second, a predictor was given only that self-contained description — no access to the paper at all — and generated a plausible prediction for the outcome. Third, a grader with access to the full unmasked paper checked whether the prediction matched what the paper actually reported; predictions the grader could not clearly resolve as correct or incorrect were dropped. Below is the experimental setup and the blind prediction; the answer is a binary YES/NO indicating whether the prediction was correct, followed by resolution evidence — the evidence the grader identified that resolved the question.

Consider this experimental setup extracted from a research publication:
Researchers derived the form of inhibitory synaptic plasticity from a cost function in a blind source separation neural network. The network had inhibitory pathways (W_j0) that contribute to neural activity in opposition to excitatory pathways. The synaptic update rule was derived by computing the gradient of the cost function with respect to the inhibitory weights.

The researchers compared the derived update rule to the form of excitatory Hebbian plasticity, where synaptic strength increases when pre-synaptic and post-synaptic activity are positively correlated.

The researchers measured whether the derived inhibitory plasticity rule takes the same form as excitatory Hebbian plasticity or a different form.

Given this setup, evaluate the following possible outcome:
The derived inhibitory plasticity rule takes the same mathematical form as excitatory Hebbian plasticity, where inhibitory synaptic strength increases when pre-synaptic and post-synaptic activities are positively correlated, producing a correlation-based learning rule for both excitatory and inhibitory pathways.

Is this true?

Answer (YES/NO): NO